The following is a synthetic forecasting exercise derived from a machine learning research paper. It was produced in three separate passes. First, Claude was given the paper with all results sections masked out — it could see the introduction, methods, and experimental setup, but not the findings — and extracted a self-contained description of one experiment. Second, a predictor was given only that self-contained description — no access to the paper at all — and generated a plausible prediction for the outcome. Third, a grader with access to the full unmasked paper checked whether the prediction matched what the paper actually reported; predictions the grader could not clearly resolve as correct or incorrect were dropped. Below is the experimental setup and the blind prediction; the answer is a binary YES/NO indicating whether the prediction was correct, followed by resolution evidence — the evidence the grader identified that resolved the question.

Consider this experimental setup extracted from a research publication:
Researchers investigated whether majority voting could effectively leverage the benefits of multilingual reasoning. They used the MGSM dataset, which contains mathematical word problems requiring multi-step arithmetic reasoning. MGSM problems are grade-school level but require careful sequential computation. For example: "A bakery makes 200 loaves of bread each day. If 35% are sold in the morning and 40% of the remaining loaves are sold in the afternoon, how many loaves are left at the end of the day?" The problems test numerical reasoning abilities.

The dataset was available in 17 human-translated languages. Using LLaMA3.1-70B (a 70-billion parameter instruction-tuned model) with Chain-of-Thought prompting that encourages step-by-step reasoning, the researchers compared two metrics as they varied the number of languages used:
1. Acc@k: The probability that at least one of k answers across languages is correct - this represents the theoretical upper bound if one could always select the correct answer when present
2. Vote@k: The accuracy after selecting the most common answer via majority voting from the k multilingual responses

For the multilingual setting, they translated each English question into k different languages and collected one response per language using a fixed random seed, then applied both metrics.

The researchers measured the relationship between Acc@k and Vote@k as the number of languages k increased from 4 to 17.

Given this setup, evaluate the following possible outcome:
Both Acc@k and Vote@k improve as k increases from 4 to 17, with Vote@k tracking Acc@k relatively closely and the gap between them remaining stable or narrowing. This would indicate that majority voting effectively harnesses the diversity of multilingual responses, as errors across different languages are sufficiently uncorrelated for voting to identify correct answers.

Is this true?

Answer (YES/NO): NO